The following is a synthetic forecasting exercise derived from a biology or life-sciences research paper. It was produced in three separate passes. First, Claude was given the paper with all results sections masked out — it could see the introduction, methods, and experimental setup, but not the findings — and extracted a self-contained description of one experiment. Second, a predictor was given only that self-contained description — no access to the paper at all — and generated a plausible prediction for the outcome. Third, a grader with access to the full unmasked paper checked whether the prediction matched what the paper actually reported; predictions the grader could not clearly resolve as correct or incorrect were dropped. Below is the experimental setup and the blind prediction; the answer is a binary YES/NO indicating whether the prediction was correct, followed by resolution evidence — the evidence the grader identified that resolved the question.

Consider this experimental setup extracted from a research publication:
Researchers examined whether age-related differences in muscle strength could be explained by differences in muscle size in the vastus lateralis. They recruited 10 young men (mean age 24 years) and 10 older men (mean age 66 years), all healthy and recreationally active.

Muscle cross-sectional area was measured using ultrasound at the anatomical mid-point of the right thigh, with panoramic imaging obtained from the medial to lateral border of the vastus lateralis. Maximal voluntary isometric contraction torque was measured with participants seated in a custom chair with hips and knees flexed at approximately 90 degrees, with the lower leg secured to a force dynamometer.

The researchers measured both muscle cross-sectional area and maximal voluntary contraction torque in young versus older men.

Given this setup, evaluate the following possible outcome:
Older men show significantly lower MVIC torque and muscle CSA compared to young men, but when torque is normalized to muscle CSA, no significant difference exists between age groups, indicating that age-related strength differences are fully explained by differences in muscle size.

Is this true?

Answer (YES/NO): NO